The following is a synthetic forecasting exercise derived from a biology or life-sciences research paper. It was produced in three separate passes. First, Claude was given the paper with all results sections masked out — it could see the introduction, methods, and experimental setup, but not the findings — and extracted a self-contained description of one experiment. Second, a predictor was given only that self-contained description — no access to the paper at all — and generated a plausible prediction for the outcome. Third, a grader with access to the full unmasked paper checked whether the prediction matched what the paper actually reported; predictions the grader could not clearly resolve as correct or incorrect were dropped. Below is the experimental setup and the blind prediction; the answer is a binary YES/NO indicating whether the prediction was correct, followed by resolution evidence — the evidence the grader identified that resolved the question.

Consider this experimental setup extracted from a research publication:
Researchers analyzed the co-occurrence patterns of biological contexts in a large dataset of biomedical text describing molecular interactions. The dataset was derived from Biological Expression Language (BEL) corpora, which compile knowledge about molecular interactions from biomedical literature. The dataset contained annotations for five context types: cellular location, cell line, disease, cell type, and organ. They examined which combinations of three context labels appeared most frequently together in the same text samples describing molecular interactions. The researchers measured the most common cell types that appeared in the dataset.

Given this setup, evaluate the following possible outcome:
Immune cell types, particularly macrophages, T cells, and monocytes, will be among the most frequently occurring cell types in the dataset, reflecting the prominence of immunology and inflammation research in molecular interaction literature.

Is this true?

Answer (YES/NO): NO